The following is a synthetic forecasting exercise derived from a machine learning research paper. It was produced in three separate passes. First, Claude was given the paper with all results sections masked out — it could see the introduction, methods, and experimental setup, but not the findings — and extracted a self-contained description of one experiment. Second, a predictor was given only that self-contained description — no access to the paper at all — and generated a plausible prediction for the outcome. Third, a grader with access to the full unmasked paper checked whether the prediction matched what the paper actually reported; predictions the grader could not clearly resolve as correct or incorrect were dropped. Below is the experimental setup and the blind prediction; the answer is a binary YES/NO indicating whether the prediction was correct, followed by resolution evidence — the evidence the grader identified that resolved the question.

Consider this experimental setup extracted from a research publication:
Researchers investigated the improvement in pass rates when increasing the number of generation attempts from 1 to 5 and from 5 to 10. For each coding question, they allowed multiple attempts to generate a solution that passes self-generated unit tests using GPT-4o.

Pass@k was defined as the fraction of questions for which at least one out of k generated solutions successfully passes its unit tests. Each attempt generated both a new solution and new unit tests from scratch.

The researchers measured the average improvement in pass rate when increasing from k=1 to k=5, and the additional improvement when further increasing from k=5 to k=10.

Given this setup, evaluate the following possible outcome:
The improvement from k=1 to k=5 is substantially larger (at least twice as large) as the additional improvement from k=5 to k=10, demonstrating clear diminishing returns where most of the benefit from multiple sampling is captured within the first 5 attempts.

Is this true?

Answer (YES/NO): YES